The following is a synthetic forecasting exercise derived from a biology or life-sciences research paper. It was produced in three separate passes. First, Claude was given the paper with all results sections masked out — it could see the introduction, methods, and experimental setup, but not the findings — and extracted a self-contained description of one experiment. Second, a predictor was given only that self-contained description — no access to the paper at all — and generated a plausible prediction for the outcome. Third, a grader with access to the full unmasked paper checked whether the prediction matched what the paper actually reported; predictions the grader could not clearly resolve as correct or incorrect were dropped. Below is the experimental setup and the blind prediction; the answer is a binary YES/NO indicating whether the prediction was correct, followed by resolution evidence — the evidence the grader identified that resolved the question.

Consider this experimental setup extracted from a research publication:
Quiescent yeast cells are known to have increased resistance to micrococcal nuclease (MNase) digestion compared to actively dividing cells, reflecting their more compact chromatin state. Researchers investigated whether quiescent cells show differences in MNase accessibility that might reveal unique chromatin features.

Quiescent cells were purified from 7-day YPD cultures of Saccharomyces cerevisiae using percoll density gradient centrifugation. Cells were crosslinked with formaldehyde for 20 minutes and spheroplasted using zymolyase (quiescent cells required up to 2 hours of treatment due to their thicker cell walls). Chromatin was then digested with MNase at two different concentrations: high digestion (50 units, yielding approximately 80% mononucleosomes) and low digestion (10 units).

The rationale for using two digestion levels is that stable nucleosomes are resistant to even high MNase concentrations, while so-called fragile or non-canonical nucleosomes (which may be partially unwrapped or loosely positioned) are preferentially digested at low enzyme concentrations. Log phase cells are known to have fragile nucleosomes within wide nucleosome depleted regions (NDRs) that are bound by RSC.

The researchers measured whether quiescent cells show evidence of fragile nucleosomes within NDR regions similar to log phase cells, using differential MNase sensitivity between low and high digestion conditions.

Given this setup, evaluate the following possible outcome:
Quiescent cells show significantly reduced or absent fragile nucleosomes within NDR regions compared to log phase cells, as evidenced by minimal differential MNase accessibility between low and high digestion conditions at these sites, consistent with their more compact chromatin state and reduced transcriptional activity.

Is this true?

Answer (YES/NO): NO